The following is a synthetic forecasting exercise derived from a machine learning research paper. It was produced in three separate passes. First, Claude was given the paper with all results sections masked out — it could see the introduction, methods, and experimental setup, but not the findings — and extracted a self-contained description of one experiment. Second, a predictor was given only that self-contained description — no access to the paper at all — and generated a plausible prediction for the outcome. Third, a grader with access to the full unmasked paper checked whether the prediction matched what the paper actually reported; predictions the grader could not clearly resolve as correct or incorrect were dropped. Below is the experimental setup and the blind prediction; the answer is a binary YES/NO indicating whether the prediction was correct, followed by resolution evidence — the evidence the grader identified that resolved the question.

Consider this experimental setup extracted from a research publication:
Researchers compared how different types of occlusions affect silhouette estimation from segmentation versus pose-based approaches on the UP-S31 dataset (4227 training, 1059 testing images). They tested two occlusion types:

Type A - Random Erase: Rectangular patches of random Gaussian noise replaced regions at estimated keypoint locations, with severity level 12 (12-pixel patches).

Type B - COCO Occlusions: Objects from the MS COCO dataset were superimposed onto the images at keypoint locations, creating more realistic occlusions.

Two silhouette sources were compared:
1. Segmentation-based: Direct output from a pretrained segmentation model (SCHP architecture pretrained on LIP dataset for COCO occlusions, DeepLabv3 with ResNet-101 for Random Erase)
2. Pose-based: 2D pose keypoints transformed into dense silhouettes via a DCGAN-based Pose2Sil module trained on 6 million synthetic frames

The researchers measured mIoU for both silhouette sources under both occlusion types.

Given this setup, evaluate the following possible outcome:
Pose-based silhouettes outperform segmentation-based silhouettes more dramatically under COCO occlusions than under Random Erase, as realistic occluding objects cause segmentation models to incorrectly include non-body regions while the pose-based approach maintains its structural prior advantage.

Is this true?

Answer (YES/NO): NO